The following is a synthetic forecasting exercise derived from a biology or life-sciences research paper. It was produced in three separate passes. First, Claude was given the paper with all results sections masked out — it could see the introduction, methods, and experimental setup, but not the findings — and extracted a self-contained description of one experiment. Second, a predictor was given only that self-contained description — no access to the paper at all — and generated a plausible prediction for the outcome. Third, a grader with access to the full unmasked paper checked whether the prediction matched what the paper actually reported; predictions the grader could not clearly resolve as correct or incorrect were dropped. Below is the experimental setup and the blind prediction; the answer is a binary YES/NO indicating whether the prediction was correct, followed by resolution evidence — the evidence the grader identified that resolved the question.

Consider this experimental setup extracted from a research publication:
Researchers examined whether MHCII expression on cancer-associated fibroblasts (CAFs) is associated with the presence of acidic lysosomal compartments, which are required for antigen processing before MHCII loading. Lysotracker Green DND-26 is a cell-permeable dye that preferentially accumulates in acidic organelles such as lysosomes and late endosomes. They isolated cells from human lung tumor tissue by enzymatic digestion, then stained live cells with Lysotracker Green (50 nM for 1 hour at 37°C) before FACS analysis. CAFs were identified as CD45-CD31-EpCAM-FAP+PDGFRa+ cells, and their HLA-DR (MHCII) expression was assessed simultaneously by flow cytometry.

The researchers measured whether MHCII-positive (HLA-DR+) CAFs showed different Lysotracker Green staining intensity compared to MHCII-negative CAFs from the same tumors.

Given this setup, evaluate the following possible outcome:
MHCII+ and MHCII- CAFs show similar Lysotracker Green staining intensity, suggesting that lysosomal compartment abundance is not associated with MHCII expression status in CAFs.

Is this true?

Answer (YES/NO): NO